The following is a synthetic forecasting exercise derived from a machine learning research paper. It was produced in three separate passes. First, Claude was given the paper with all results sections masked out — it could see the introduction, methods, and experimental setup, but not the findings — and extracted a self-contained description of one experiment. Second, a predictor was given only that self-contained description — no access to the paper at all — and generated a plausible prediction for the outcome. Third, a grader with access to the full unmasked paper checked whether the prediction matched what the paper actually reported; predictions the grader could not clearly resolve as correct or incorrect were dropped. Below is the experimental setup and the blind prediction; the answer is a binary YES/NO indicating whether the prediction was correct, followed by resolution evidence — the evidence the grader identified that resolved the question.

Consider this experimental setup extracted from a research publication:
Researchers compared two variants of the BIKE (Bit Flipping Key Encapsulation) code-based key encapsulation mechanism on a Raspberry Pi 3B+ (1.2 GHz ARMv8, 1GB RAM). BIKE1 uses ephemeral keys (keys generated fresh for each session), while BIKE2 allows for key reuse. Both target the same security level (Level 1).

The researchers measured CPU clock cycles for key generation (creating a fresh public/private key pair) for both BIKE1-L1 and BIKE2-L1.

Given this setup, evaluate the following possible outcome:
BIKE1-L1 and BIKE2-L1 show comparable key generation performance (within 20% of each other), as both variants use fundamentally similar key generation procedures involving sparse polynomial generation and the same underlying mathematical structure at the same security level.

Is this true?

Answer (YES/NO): NO